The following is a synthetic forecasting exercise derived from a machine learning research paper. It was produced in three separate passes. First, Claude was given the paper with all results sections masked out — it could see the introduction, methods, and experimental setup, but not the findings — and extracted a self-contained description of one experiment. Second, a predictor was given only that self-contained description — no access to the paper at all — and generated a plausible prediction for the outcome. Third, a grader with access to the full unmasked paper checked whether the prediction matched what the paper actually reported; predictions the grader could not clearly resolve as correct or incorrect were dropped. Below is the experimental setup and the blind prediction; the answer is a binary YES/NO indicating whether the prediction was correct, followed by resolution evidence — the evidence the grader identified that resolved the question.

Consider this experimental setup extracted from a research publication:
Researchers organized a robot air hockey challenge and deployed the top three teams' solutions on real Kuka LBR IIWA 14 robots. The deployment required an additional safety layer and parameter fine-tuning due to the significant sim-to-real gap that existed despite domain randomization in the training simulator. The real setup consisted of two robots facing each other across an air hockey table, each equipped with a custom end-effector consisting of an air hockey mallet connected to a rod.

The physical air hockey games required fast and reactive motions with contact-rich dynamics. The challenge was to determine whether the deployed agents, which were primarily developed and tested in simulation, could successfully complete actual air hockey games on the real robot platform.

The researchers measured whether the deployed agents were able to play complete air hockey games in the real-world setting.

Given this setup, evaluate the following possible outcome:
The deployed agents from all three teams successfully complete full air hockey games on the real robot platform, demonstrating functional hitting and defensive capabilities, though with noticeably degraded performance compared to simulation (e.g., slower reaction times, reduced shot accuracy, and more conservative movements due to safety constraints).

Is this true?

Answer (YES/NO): YES